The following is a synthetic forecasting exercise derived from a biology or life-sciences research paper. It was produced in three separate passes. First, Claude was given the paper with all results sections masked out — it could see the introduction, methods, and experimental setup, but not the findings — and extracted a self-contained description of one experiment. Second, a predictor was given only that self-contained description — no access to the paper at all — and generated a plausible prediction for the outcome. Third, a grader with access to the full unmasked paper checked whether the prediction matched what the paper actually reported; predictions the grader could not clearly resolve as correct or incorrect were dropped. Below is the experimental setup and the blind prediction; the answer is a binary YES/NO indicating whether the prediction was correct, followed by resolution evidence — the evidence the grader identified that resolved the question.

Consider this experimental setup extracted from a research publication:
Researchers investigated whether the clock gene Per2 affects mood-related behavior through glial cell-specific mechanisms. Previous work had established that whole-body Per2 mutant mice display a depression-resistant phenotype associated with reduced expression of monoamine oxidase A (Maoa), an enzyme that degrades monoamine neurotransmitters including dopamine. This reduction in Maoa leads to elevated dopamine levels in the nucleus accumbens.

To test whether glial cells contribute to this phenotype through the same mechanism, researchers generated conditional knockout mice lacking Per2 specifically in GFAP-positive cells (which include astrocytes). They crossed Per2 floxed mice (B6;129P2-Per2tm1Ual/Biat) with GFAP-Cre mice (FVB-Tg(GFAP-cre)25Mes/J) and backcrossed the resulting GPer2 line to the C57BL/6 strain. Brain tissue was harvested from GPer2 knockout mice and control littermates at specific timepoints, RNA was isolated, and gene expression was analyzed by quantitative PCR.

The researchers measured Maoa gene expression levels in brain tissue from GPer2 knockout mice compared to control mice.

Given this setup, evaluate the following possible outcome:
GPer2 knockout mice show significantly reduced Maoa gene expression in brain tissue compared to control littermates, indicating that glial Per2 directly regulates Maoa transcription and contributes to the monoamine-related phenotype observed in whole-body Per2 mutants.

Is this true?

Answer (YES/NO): NO